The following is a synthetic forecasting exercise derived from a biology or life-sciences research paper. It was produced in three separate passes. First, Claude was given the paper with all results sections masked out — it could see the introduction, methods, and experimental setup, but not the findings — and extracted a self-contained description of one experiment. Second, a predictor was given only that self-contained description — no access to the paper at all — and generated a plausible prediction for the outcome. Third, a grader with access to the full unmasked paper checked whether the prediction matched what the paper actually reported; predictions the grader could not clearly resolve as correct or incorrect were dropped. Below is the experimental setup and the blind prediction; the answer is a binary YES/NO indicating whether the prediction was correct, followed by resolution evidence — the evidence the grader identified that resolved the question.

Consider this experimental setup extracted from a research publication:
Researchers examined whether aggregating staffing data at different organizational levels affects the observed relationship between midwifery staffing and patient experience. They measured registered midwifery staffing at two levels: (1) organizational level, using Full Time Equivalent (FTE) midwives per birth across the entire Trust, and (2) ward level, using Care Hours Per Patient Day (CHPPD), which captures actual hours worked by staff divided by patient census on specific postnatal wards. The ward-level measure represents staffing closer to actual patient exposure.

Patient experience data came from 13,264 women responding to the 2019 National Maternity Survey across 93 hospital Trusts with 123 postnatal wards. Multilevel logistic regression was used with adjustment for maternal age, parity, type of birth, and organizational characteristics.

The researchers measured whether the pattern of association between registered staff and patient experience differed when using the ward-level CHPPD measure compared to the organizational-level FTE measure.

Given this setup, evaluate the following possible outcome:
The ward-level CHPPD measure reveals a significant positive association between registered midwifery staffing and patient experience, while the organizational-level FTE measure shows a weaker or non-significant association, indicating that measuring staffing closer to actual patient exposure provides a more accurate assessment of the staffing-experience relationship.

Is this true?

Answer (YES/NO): NO